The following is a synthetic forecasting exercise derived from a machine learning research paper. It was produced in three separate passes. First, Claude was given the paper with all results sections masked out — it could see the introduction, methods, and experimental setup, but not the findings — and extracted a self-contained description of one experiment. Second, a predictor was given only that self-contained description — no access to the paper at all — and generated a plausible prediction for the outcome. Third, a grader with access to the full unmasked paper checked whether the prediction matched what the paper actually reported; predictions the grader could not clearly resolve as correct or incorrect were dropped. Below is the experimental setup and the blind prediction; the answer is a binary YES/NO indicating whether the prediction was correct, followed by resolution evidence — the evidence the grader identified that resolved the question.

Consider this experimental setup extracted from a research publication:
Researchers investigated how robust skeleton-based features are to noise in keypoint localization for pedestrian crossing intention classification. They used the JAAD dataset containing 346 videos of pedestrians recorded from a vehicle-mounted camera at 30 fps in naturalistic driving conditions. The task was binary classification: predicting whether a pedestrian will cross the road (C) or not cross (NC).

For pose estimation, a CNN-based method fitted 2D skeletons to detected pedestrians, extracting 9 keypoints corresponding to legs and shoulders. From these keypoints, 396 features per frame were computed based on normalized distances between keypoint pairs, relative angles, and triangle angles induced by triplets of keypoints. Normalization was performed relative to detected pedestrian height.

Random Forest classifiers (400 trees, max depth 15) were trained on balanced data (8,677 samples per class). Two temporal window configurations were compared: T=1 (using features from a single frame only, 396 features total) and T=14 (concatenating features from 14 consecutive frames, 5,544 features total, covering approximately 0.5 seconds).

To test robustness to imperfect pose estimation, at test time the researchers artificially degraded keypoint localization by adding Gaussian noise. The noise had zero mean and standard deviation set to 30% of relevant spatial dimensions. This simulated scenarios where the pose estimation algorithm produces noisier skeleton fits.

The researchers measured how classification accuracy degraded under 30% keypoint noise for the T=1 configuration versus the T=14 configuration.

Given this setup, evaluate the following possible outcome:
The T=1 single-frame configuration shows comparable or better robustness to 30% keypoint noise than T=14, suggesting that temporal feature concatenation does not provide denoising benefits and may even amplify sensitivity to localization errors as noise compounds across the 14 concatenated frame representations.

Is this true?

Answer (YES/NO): NO